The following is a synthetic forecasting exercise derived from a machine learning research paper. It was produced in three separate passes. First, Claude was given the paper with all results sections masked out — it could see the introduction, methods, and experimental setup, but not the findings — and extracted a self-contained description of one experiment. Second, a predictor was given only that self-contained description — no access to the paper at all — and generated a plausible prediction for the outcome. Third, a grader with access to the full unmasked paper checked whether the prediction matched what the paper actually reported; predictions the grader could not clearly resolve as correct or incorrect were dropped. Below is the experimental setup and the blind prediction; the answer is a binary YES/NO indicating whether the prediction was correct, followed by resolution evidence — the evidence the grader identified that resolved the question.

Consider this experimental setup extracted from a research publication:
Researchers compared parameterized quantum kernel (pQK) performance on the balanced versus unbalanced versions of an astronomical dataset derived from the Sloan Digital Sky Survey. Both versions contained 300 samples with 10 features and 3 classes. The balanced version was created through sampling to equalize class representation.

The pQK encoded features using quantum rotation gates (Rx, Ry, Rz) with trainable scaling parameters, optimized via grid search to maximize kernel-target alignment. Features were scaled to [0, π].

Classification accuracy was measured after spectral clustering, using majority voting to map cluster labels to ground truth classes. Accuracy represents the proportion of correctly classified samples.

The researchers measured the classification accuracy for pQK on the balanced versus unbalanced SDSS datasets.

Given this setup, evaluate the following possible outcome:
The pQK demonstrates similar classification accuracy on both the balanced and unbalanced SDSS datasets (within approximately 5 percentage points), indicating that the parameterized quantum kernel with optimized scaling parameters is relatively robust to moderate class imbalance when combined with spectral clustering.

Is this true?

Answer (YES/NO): NO